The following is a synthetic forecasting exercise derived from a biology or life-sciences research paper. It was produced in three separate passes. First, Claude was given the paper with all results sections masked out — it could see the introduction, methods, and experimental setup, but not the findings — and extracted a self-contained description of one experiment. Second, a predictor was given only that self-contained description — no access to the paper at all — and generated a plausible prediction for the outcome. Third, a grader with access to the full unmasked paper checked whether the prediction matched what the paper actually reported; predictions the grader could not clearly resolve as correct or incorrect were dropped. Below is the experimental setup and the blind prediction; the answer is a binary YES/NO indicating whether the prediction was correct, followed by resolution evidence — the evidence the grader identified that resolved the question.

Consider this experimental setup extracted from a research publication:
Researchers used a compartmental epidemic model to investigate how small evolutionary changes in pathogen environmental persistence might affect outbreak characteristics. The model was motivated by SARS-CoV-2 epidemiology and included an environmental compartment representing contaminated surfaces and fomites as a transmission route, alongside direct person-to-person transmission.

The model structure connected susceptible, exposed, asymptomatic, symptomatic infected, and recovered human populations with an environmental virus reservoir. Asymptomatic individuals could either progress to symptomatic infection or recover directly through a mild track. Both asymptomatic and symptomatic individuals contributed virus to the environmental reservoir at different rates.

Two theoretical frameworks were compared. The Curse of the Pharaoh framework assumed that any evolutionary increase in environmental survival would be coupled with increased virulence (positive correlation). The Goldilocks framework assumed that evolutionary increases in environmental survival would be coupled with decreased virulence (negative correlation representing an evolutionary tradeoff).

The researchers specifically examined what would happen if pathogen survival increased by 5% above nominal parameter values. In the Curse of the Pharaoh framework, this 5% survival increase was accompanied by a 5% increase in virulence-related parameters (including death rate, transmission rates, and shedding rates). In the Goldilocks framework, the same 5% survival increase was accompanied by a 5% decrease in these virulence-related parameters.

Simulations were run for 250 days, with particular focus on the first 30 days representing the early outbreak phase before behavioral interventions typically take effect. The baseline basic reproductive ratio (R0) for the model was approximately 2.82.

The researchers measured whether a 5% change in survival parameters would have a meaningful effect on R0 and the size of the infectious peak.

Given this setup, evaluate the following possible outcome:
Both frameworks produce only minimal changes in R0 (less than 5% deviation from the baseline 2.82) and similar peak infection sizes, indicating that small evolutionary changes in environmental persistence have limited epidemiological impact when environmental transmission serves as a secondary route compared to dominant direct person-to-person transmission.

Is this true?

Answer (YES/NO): NO